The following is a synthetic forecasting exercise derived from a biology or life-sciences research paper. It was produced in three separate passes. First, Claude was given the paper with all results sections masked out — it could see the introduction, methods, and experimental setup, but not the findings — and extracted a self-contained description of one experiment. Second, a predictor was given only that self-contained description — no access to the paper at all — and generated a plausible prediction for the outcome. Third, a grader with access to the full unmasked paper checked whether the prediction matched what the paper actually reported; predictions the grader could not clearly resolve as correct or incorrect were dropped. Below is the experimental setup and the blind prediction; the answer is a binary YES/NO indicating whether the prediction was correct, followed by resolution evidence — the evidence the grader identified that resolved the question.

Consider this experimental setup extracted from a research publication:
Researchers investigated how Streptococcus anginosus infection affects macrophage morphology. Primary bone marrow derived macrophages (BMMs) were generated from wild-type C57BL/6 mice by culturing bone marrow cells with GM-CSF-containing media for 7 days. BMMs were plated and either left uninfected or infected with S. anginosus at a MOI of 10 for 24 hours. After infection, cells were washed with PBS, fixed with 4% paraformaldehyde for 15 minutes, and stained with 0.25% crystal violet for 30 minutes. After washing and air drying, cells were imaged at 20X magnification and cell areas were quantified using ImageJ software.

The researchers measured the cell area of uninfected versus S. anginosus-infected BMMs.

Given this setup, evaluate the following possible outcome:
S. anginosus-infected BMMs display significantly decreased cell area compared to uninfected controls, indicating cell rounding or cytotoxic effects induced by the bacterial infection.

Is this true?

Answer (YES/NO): NO